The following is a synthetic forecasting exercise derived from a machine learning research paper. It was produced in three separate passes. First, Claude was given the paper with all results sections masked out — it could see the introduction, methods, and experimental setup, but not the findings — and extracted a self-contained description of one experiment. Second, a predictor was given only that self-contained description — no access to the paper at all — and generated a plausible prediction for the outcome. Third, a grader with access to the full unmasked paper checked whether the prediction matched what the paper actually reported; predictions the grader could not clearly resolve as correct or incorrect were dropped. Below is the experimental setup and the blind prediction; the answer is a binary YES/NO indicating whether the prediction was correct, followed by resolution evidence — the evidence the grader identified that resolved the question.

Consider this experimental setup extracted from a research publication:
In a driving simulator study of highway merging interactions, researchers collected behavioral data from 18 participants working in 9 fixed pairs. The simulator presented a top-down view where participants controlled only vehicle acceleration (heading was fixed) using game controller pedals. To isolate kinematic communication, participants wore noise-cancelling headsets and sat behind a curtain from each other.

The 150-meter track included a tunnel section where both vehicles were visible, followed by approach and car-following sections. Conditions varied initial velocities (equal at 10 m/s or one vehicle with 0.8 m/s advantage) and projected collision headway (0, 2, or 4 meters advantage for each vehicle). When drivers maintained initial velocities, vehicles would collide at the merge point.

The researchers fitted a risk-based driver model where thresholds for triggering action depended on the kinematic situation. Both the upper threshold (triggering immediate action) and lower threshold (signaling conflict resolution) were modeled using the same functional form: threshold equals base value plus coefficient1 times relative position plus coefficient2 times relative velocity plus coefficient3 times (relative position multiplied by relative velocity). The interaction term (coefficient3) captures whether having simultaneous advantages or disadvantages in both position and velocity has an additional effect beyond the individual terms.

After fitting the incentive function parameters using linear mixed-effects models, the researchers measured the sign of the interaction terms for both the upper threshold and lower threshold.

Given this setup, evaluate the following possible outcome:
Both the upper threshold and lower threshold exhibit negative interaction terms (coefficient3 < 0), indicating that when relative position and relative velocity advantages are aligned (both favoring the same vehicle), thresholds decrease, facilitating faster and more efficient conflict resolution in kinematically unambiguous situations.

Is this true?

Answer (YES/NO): YES